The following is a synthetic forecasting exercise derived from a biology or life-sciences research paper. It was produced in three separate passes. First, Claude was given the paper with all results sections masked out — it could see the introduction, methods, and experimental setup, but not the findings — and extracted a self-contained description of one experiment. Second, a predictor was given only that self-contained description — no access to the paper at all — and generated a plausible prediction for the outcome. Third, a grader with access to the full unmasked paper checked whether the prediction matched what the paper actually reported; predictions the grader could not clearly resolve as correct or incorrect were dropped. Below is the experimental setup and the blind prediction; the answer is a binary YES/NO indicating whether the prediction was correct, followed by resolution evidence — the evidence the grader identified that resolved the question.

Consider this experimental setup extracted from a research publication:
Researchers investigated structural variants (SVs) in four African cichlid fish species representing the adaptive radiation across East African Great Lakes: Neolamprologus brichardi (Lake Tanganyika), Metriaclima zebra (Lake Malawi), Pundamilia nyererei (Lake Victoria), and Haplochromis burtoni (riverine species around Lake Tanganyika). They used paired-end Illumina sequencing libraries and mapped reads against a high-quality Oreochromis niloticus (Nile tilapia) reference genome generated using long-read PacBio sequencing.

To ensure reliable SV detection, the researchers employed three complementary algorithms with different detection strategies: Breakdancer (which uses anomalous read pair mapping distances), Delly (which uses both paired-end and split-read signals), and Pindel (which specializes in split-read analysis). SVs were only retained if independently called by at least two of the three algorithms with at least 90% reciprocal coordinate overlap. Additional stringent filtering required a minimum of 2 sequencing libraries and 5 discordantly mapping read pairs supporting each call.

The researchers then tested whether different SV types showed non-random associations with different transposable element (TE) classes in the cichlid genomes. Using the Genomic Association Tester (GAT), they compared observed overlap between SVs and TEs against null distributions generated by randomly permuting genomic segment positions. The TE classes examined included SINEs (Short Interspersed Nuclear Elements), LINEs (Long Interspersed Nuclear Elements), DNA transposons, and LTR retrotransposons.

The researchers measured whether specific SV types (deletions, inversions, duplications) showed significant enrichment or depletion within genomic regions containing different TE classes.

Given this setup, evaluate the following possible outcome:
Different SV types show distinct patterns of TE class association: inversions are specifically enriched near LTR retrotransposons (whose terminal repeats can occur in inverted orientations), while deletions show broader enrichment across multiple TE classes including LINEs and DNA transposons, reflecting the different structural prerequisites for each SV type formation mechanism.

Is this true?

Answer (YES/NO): NO